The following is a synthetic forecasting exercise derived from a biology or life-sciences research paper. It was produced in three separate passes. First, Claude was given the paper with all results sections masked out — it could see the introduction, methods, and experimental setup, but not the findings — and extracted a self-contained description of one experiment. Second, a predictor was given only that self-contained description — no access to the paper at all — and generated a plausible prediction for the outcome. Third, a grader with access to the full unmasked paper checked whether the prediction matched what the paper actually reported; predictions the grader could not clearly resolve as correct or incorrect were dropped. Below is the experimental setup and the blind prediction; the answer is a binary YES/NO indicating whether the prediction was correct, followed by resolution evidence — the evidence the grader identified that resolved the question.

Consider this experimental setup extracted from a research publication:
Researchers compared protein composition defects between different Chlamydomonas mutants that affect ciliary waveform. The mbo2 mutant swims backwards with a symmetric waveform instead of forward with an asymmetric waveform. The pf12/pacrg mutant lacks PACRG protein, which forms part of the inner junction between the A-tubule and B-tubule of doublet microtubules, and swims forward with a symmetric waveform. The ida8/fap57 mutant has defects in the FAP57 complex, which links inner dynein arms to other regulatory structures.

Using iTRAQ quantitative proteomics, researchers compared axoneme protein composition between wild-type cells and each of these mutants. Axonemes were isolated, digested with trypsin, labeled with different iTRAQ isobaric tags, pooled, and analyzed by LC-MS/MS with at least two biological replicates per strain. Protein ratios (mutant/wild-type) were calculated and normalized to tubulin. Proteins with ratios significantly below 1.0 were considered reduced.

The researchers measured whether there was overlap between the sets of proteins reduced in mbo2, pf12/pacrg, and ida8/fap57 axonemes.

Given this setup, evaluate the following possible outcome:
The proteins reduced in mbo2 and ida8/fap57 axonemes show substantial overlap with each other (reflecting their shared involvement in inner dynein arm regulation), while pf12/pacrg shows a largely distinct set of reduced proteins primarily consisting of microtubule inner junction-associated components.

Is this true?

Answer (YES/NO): NO